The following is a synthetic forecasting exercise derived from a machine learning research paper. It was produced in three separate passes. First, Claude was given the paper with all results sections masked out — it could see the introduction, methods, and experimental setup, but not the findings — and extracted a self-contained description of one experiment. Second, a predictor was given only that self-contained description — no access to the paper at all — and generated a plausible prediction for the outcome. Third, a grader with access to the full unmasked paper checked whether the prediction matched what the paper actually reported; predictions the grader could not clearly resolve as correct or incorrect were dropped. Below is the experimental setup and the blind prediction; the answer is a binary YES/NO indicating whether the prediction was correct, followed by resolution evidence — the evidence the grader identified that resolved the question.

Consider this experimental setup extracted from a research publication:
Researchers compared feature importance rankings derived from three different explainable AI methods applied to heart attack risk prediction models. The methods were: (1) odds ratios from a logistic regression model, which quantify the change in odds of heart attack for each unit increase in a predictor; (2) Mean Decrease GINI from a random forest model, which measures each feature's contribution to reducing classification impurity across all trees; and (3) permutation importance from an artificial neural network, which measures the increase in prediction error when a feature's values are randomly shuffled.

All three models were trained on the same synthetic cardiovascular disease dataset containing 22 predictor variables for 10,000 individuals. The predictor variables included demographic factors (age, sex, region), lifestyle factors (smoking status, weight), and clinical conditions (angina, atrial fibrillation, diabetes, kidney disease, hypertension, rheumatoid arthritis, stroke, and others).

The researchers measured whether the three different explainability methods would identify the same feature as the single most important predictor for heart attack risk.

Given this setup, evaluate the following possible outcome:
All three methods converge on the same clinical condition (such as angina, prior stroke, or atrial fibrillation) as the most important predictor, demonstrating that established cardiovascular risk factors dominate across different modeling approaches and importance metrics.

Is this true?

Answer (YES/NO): NO